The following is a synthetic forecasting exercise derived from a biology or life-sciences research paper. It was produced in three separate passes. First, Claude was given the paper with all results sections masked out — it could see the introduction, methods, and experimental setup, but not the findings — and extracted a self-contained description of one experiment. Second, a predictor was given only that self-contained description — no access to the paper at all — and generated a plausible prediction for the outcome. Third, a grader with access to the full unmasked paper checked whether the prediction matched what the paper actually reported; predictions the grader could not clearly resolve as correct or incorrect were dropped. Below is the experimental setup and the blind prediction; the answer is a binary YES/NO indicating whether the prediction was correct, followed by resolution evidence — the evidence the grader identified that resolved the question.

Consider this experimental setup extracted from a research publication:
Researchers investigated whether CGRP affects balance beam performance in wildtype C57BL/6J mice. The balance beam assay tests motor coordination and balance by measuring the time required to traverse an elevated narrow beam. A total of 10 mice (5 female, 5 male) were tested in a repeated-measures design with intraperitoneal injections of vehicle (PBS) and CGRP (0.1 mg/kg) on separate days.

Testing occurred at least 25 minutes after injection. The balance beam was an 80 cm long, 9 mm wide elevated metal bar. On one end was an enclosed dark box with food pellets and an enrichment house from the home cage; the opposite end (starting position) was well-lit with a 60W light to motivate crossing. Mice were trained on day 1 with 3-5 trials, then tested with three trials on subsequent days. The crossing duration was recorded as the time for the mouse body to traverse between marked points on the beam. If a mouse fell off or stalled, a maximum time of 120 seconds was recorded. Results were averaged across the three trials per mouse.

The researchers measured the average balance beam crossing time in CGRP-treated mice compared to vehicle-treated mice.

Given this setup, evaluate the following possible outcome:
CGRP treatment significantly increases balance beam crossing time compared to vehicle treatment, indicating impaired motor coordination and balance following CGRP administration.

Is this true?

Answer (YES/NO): NO